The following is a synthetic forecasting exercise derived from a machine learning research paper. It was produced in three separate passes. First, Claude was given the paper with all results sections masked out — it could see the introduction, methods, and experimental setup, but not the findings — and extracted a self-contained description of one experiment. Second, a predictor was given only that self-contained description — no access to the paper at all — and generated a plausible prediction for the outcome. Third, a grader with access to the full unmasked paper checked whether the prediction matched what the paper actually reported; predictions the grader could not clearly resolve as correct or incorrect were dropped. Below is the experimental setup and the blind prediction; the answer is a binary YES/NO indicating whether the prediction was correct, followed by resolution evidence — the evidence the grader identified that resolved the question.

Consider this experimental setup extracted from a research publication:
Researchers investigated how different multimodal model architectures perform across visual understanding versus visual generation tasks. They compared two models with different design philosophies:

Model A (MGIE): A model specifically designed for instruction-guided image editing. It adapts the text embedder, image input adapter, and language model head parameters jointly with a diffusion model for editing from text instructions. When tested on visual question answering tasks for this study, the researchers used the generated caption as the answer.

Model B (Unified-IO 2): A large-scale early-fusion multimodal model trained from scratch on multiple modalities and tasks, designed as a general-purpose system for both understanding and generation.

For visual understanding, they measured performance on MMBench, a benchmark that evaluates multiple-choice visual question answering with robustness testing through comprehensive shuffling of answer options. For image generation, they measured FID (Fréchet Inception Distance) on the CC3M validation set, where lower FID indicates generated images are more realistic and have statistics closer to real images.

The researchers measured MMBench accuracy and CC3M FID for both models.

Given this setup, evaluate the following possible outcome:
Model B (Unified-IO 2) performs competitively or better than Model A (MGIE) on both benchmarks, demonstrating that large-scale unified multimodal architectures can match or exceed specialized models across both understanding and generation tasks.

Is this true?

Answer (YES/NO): YES